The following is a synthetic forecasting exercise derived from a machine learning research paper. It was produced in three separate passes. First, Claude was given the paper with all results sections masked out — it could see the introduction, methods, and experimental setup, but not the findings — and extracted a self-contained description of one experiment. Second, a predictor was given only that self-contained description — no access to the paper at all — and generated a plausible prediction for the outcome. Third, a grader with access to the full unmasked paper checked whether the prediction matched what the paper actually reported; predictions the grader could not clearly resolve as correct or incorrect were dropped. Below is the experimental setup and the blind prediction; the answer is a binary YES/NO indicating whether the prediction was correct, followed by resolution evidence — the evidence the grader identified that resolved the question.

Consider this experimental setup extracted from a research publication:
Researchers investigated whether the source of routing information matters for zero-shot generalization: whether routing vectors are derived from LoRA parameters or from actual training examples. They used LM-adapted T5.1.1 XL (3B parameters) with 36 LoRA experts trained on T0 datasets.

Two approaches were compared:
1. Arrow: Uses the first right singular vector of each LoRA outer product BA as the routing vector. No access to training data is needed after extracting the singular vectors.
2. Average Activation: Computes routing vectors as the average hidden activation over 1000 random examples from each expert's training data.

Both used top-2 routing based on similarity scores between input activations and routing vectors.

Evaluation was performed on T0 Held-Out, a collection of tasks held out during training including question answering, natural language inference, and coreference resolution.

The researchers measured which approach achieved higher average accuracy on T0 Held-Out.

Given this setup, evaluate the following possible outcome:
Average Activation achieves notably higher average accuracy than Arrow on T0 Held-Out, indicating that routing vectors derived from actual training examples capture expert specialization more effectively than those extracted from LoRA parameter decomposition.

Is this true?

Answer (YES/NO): NO